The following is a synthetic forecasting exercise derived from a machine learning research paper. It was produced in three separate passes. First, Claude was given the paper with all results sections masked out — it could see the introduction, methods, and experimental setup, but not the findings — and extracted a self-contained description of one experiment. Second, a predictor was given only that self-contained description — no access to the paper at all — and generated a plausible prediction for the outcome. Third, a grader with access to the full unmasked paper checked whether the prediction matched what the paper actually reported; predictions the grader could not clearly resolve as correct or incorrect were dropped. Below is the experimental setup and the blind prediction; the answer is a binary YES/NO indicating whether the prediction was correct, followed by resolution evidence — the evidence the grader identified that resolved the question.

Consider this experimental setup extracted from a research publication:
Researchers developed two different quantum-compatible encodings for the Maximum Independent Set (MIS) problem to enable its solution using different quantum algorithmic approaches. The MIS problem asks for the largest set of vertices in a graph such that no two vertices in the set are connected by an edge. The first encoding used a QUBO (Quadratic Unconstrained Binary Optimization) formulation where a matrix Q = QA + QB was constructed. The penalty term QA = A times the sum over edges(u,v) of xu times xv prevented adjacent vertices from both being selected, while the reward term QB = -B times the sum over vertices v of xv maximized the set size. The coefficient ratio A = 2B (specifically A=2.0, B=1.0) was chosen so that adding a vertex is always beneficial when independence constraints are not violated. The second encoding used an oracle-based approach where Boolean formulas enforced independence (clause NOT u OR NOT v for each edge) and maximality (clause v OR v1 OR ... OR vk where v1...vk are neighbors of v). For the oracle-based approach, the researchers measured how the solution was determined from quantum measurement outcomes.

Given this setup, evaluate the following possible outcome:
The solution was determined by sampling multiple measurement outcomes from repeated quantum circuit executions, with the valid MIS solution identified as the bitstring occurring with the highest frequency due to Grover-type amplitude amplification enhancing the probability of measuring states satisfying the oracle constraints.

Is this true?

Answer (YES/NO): NO